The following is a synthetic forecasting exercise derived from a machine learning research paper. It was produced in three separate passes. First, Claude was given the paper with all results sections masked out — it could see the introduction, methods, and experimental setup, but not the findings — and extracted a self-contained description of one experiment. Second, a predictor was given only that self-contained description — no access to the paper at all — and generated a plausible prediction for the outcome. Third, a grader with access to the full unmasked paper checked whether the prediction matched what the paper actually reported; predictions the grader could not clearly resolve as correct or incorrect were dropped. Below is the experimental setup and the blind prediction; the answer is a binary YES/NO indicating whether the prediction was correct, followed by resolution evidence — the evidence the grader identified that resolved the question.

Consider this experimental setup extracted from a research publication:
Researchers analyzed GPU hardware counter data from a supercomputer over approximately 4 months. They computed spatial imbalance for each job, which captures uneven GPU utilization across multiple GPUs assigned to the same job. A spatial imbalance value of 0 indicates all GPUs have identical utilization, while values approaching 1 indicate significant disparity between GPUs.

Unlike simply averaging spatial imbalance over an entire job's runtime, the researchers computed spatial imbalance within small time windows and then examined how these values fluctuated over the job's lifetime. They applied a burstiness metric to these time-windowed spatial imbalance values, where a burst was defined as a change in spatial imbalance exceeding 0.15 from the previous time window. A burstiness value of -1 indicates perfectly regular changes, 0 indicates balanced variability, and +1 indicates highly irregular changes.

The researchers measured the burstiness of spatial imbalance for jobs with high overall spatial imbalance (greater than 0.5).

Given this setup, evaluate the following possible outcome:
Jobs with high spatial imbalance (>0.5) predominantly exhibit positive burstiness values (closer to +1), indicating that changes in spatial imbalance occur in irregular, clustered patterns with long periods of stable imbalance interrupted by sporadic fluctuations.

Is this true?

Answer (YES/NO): NO